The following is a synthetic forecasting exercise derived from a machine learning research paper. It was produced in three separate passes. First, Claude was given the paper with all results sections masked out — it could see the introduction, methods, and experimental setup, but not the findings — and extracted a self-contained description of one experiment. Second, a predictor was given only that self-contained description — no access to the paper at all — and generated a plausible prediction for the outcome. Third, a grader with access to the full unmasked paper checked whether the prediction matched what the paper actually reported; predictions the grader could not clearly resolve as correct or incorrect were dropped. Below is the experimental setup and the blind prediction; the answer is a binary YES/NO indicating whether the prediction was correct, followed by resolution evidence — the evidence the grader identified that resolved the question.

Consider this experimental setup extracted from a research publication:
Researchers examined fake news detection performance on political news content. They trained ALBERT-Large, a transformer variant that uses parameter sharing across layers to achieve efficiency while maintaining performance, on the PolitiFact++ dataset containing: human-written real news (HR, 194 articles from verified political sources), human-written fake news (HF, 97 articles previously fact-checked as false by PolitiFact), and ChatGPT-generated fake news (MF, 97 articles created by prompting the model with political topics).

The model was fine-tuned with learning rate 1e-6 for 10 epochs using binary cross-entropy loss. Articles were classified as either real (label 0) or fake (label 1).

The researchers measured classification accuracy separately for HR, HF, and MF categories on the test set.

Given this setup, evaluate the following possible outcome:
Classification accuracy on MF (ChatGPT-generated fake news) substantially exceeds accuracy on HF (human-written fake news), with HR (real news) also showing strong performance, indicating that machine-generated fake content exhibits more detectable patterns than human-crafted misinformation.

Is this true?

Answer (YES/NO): YES